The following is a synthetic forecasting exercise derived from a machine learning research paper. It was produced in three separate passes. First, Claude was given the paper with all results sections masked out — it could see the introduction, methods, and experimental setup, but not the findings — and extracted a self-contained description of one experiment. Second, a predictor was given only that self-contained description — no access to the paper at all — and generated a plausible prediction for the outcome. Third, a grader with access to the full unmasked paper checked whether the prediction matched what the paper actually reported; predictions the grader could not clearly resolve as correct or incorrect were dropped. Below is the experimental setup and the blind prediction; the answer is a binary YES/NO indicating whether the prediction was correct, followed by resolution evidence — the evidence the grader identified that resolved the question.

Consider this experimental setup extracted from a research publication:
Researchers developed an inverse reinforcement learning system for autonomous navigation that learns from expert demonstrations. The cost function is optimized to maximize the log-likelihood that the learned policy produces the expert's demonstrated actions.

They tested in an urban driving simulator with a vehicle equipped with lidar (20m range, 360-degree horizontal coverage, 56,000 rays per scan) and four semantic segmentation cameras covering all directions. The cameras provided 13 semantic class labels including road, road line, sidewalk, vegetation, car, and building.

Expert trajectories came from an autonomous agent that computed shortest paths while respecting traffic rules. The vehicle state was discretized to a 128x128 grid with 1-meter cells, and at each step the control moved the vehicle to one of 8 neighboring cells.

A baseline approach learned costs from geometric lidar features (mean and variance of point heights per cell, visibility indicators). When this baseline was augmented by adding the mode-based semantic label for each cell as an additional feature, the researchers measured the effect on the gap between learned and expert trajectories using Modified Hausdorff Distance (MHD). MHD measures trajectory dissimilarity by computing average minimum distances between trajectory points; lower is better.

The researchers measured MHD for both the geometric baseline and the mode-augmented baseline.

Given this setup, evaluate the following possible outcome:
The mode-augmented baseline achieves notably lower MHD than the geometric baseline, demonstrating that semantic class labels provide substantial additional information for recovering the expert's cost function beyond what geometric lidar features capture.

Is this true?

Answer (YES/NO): NO